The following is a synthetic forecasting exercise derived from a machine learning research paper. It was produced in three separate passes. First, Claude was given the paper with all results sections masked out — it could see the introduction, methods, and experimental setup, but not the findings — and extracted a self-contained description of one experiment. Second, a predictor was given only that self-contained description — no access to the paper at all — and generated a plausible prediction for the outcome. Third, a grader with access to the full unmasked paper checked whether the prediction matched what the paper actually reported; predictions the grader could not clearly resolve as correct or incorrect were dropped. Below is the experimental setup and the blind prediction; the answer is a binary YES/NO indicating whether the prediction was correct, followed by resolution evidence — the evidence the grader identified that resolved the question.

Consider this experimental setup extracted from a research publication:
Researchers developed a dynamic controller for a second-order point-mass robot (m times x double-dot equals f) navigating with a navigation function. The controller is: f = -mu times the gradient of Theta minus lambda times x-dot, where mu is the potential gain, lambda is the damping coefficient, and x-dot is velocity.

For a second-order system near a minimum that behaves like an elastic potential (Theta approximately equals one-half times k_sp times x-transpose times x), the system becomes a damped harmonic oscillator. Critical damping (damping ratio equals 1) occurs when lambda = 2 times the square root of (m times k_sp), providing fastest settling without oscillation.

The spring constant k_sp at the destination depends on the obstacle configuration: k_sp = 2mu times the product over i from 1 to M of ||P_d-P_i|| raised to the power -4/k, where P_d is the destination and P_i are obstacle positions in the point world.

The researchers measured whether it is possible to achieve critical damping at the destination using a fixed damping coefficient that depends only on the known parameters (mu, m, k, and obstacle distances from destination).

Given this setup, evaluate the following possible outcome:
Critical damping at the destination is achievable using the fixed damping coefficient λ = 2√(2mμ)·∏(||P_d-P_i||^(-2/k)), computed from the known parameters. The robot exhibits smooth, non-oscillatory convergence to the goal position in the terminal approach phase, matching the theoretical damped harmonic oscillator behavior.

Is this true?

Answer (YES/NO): YES